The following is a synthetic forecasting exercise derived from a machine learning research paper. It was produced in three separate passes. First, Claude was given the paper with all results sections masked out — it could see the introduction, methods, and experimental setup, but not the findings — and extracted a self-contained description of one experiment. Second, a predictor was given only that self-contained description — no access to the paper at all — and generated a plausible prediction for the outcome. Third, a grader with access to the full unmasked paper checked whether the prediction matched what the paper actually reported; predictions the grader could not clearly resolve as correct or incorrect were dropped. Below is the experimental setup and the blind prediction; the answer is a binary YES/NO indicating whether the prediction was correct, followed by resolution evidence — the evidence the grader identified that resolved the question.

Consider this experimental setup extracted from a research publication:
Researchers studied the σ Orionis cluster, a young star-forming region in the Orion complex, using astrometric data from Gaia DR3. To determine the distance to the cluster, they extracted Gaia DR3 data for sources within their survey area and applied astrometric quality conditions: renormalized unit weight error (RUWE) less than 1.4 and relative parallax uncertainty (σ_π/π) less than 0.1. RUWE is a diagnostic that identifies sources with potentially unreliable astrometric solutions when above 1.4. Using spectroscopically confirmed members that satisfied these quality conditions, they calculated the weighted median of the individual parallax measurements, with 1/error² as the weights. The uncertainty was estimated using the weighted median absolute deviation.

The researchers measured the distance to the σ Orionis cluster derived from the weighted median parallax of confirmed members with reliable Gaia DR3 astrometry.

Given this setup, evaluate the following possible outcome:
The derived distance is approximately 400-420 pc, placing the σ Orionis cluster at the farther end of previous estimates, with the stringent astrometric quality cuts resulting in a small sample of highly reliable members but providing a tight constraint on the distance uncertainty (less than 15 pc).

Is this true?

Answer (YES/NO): YES